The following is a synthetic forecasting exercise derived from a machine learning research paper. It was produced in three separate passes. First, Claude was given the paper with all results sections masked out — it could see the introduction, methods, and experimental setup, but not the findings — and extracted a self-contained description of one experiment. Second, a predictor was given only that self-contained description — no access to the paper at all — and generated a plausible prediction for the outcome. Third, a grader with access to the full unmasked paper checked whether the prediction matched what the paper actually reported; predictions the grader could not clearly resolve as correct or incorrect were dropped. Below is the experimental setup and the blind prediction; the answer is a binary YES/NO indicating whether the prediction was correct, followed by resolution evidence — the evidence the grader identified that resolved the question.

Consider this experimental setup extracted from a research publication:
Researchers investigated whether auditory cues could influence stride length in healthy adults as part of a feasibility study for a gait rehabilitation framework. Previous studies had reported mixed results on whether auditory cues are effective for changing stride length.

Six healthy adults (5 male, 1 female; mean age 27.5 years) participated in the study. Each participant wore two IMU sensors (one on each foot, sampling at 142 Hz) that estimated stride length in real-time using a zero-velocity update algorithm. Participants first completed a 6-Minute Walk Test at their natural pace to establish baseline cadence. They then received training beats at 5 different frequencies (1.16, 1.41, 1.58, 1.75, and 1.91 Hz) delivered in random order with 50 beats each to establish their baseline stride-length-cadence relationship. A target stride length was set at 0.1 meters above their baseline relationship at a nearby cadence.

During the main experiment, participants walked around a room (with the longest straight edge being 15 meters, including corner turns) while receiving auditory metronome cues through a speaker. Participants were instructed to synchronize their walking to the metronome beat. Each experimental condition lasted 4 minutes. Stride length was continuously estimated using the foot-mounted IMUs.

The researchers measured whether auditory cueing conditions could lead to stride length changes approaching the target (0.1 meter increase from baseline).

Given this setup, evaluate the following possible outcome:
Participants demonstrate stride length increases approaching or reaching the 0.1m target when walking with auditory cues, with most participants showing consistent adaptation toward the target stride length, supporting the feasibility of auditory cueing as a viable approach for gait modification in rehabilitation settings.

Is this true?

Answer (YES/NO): NO